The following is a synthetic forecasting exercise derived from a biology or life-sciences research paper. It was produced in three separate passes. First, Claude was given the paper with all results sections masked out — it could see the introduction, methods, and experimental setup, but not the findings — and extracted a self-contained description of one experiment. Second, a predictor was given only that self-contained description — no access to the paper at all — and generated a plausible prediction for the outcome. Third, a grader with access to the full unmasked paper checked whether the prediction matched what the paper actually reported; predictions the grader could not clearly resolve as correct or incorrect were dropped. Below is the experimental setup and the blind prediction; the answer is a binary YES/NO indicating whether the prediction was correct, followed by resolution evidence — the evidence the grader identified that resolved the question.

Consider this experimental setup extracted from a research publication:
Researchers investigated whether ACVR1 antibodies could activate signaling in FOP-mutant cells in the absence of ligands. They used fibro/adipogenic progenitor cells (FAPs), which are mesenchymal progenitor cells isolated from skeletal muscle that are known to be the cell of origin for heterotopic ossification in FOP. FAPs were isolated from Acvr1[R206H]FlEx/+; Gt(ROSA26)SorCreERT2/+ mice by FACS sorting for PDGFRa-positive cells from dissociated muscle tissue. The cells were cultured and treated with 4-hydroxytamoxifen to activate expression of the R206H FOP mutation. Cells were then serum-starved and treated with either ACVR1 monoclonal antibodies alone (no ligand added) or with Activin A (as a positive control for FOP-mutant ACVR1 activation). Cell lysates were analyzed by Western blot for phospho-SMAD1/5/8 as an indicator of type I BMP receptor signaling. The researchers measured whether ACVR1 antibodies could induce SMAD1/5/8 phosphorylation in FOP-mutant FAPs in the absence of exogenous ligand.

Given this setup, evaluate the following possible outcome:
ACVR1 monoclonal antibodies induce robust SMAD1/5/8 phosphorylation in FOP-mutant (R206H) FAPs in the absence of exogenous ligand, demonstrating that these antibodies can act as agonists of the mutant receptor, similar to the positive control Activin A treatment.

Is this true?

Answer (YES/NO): NO